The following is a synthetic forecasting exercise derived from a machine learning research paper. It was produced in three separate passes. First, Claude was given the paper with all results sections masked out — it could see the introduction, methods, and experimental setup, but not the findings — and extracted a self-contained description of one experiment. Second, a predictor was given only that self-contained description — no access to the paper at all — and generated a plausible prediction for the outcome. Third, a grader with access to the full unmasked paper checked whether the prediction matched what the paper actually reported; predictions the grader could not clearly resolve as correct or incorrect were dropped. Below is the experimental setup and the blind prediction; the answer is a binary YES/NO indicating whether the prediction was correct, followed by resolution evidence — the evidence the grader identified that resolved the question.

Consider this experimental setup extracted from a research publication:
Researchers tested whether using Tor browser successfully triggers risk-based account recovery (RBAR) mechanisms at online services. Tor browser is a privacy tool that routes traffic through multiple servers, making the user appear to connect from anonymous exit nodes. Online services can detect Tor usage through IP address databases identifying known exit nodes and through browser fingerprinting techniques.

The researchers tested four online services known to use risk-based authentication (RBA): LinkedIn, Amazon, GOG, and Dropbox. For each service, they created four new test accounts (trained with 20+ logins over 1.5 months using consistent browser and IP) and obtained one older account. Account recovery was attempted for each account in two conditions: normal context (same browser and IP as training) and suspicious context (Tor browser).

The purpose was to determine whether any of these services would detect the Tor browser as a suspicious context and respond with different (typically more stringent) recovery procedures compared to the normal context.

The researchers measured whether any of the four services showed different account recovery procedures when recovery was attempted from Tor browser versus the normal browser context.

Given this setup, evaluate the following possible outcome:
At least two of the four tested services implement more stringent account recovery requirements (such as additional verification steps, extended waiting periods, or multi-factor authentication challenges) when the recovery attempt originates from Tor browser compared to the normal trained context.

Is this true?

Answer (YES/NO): YES